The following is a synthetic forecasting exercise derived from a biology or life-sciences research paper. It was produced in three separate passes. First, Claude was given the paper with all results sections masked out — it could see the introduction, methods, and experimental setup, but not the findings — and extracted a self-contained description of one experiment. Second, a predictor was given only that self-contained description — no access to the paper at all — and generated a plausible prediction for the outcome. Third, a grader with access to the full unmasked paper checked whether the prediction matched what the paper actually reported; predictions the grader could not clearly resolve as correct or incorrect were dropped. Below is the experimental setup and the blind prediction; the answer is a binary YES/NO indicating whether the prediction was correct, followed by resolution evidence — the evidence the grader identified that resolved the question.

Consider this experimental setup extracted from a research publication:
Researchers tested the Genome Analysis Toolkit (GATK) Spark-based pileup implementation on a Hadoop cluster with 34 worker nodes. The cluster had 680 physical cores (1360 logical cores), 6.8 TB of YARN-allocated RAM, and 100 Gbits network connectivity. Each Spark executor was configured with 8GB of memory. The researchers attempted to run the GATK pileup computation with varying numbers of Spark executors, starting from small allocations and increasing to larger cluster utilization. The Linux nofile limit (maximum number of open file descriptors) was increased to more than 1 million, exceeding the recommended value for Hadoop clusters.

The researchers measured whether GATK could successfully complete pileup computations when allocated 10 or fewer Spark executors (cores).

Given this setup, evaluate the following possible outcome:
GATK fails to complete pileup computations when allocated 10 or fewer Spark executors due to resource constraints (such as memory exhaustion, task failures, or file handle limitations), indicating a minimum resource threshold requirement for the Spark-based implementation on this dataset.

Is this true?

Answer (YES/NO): YES